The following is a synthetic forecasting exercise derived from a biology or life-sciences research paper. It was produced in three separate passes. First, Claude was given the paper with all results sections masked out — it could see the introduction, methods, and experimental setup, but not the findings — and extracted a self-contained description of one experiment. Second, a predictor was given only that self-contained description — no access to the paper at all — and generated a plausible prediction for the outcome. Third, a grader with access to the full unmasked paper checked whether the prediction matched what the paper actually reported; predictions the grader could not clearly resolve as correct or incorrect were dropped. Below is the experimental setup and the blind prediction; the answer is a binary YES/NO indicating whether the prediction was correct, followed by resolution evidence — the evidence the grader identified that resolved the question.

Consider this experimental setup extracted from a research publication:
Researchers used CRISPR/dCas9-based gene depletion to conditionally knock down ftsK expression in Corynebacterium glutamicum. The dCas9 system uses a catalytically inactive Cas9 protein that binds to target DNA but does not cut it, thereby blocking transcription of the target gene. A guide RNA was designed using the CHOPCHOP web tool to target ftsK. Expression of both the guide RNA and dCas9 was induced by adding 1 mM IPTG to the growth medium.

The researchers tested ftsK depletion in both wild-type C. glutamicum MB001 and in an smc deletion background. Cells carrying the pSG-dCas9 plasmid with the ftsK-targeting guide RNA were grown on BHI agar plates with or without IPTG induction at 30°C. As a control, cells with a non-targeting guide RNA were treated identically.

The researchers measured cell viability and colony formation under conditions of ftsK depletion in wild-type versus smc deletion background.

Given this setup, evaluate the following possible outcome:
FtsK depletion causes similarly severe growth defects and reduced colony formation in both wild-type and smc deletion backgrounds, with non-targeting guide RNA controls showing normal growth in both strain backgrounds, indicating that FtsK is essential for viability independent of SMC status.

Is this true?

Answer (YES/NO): NO